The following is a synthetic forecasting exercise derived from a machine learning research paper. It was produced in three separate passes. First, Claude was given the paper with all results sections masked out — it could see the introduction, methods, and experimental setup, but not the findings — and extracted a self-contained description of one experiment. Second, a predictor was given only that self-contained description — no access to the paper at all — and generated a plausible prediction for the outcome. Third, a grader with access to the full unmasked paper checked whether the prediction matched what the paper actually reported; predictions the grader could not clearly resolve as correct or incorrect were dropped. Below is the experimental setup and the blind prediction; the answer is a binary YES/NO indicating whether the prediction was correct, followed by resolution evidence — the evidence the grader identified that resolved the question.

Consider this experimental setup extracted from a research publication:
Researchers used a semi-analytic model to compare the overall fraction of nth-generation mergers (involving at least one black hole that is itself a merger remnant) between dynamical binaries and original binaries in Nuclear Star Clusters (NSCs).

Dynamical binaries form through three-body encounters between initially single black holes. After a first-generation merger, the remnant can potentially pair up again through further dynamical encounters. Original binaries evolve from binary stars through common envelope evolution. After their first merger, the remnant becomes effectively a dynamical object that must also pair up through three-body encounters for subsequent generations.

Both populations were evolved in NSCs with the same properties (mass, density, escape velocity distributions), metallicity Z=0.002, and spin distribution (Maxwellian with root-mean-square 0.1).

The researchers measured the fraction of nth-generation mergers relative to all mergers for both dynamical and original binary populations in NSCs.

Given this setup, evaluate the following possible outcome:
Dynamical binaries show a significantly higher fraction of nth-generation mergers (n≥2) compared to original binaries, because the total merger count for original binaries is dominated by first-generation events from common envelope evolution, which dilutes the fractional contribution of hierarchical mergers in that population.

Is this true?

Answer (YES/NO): NO